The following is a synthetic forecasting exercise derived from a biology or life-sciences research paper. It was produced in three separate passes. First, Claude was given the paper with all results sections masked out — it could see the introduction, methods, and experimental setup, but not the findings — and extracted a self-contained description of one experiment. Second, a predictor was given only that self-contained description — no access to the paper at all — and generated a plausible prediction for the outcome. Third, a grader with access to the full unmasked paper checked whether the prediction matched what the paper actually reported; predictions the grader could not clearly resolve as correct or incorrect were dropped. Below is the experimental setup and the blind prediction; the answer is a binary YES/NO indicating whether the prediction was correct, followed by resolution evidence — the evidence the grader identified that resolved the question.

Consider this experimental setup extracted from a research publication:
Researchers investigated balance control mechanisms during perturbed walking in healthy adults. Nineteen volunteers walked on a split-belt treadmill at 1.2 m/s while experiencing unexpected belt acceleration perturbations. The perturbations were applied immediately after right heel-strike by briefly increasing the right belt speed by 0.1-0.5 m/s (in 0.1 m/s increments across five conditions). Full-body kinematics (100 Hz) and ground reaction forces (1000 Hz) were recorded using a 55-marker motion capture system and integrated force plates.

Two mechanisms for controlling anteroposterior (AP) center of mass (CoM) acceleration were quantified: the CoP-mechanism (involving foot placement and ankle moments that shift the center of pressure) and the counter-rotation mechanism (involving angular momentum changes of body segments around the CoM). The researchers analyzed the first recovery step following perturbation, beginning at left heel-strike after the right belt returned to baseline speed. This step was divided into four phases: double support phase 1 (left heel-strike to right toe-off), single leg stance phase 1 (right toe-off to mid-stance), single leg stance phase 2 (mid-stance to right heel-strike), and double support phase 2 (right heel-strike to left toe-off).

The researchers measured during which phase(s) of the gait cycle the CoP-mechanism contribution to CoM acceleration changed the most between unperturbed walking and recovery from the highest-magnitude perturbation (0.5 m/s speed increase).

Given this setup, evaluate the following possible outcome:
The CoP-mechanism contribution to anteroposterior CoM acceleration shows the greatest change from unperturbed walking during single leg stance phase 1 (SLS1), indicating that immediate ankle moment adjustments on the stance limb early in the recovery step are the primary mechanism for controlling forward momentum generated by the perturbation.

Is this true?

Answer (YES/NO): NO